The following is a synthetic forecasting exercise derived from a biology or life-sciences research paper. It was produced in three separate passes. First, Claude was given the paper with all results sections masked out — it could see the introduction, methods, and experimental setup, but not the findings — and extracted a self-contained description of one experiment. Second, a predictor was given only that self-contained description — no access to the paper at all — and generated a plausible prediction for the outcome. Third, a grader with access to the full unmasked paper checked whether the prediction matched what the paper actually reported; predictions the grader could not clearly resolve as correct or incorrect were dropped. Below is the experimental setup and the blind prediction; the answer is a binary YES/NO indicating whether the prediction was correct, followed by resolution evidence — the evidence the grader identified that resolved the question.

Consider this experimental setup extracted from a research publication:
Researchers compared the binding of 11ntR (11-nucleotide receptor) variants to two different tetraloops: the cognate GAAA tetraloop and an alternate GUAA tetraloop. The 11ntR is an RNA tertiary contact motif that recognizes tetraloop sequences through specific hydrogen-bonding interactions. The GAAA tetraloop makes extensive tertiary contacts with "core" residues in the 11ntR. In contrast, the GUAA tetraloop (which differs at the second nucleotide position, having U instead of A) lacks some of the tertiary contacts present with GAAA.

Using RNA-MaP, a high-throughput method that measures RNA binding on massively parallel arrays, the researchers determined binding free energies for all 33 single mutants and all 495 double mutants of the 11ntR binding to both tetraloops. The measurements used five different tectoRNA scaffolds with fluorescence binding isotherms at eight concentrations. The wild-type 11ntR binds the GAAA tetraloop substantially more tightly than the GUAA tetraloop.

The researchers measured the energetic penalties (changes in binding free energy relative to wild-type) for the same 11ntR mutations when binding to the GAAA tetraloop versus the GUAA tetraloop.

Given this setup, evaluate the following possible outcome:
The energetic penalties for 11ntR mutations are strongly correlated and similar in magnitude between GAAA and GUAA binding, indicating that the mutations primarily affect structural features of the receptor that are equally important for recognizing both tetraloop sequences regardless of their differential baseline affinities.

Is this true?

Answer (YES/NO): NO